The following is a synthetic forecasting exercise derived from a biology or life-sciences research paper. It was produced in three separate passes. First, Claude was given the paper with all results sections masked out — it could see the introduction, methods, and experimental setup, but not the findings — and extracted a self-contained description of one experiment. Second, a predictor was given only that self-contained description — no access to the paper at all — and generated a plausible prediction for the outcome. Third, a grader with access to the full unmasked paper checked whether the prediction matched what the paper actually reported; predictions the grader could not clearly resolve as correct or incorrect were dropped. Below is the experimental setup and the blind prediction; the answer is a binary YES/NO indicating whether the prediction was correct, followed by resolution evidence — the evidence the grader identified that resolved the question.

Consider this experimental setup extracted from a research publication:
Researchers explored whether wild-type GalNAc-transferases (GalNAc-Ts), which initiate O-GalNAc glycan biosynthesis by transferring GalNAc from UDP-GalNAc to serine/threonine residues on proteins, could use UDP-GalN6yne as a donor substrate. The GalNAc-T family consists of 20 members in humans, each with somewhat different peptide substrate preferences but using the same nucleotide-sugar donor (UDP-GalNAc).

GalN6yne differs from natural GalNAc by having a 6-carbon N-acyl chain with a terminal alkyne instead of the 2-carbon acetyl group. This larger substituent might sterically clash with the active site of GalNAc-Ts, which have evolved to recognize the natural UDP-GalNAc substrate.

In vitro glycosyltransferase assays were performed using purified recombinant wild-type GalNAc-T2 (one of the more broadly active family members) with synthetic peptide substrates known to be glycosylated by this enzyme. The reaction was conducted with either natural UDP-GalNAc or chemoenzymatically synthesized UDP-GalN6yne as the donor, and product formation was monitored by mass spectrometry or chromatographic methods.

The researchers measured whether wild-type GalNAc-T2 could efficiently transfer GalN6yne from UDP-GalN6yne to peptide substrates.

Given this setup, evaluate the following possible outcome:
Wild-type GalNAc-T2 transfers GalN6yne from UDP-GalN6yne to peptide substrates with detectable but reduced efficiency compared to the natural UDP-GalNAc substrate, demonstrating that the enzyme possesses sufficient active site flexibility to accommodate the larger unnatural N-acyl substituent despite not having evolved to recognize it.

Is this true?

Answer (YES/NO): NO